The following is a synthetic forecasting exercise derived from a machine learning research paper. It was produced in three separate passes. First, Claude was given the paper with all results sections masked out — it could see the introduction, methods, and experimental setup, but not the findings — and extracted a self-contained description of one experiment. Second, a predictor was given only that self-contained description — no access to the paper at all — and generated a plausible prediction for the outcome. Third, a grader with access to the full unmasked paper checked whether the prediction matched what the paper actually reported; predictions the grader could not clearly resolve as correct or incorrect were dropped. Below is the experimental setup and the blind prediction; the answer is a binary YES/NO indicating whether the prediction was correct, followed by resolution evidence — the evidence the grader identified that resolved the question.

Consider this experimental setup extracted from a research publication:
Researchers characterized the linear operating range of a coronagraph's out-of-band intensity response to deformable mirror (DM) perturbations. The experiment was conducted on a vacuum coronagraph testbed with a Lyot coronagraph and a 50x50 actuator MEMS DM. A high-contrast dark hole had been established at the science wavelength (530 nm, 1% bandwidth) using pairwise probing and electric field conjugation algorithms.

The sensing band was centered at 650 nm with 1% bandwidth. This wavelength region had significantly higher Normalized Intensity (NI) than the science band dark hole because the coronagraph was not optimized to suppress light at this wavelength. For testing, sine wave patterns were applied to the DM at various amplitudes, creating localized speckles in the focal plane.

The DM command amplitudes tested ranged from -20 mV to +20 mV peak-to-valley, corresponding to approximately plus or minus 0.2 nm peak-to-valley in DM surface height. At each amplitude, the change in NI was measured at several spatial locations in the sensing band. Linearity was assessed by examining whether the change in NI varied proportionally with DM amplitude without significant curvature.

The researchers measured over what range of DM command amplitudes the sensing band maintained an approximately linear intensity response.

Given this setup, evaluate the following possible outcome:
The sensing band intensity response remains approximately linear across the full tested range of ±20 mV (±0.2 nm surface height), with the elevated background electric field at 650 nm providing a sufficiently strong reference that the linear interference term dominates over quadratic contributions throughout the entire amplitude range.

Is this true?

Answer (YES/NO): NO